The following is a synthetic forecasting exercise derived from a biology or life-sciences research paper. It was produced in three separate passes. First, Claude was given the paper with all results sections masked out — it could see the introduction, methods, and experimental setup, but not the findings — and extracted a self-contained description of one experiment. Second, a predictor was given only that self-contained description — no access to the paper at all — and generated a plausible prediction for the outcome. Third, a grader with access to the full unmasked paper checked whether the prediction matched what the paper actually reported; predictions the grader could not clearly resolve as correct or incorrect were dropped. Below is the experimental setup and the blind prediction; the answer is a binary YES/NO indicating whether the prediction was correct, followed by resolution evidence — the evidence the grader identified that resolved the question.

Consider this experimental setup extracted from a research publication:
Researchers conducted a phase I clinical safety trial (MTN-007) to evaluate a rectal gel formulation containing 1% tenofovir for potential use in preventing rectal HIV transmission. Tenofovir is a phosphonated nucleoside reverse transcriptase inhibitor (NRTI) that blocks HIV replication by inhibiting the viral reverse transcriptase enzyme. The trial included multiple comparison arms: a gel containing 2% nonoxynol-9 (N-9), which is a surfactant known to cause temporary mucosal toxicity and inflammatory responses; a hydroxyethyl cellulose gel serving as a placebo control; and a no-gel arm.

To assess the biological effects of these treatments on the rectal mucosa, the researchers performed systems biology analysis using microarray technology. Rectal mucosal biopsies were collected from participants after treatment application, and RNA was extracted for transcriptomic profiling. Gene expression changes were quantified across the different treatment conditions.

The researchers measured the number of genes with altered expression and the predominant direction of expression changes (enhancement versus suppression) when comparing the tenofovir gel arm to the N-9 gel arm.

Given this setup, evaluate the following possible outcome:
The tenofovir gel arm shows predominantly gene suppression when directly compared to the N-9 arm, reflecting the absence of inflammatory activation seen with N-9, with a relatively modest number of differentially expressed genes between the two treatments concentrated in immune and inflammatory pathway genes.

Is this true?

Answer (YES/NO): NO